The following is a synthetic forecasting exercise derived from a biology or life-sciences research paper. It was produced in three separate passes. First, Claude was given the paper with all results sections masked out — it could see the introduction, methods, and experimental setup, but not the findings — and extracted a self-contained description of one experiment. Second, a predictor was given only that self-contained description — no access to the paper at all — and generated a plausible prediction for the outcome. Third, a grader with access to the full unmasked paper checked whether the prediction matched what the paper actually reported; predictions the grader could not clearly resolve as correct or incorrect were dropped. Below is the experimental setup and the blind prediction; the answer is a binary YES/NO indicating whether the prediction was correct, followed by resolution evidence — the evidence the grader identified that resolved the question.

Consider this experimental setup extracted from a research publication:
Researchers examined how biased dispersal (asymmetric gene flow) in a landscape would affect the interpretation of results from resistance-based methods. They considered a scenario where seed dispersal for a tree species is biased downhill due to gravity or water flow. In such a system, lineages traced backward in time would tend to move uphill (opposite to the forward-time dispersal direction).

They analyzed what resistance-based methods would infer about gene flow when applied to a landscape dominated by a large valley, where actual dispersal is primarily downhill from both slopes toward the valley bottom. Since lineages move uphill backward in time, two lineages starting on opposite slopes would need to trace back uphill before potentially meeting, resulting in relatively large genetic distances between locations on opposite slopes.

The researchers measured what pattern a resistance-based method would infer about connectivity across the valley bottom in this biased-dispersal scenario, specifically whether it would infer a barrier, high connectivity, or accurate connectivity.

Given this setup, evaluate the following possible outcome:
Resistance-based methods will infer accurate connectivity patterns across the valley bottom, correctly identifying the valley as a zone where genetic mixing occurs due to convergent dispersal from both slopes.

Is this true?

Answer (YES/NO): NO